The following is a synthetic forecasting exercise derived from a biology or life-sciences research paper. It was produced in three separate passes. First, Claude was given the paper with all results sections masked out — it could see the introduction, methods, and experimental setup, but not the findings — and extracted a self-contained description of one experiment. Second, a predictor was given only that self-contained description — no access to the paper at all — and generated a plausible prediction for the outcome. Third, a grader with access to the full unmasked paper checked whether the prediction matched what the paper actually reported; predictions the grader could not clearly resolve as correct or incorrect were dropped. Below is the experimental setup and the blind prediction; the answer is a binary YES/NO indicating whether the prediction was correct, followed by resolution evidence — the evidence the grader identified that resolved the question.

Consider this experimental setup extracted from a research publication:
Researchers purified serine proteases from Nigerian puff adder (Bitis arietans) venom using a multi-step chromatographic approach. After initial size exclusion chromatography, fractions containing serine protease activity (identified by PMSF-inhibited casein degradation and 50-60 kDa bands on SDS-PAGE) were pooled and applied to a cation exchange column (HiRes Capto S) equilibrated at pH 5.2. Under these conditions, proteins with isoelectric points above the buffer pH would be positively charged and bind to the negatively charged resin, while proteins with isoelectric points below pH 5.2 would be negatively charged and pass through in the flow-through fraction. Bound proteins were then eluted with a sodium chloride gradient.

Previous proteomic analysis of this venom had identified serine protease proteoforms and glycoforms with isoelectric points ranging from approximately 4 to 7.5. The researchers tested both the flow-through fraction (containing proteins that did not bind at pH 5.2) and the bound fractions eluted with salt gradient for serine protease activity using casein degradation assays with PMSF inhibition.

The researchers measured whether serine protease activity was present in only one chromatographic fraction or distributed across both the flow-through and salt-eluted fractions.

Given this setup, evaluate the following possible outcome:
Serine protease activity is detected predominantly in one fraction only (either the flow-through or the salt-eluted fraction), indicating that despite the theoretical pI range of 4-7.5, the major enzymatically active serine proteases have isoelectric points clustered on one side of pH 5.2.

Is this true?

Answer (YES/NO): NO